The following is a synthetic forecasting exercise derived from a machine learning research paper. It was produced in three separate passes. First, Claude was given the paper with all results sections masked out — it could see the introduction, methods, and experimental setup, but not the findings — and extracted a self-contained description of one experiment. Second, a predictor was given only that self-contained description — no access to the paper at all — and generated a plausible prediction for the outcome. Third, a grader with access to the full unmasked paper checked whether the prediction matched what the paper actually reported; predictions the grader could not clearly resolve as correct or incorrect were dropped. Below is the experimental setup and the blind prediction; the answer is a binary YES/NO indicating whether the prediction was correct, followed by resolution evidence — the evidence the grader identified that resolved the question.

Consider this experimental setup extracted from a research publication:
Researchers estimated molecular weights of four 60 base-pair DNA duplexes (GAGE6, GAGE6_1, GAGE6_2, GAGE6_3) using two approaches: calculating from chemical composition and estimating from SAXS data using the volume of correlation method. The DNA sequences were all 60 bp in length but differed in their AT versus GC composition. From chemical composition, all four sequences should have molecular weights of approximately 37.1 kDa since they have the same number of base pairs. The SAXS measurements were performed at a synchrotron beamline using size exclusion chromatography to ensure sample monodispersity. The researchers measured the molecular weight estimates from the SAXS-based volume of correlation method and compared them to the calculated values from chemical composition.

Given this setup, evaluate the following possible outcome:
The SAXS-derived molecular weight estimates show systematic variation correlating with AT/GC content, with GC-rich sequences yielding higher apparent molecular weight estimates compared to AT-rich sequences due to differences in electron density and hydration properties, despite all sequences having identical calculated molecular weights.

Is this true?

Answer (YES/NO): NO